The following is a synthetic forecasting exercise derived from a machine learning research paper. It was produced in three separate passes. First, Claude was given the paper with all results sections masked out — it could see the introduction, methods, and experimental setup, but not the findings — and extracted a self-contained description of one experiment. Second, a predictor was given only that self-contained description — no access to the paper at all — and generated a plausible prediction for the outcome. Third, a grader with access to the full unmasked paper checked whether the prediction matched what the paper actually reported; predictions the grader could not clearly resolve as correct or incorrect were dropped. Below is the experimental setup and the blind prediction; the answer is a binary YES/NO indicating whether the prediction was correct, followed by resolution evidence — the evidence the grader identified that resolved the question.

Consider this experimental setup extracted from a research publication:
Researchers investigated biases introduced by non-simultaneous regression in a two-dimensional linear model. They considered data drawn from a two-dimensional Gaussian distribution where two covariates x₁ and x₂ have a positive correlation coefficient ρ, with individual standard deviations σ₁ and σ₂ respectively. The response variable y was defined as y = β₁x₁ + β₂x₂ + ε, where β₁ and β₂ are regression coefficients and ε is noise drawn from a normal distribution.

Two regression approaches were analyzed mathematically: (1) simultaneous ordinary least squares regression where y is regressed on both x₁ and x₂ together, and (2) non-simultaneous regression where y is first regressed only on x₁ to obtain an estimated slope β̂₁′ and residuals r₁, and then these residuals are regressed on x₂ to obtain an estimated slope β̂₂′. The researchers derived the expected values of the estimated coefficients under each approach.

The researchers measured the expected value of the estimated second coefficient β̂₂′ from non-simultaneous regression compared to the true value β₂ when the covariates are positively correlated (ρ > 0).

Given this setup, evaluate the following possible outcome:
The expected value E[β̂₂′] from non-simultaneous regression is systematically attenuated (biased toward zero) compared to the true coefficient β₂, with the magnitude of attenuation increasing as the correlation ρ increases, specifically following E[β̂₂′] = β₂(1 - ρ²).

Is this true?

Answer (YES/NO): YES